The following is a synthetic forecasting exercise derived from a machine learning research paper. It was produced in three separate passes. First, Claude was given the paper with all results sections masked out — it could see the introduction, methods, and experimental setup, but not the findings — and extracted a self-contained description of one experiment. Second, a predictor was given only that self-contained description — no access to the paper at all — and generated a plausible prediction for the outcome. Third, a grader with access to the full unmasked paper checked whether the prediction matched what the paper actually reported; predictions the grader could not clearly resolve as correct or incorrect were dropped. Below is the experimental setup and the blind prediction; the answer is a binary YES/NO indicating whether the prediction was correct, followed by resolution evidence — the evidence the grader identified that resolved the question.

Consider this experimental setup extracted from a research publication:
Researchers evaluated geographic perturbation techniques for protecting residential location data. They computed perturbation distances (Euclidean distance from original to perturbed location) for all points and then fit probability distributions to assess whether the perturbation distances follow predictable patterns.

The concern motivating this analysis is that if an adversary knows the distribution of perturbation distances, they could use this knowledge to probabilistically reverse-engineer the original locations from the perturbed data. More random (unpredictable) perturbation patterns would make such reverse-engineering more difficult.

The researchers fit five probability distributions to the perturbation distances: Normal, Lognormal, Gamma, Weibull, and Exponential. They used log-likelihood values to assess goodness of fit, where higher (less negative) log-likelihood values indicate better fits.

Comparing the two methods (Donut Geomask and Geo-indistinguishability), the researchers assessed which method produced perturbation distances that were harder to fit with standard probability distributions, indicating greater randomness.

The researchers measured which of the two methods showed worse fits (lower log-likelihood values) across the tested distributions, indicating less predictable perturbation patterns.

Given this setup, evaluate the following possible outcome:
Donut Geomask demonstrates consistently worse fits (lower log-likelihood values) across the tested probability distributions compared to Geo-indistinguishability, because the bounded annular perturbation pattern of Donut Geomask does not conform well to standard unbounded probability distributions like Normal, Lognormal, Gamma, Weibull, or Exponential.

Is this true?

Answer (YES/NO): YES